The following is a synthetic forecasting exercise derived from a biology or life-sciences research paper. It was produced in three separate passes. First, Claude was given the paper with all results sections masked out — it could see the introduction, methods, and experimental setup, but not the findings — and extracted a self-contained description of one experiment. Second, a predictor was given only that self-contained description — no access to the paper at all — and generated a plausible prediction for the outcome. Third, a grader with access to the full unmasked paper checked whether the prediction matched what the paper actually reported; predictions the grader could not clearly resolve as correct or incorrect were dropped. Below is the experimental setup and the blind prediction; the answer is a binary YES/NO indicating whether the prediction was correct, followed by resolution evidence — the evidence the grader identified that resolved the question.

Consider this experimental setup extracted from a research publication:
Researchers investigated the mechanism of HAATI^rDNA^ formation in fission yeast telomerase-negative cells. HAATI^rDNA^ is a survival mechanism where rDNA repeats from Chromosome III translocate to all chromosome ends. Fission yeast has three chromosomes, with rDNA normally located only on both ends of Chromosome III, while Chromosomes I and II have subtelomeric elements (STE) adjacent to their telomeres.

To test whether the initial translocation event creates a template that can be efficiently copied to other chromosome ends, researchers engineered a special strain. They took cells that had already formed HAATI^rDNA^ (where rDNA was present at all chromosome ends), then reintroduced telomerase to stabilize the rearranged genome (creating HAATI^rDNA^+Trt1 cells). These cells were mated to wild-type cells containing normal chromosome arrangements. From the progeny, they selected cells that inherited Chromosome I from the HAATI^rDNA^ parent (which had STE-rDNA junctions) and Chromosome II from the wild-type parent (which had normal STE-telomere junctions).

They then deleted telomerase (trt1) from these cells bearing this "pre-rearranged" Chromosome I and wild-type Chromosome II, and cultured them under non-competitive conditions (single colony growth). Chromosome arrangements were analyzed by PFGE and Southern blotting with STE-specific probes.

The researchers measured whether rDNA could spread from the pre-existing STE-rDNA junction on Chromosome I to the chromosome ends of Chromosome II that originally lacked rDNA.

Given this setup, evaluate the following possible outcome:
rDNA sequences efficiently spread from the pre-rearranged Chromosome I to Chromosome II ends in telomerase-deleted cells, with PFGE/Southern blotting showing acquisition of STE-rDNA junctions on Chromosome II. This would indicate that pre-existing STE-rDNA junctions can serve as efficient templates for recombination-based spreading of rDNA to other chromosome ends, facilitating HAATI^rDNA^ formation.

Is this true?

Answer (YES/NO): YES